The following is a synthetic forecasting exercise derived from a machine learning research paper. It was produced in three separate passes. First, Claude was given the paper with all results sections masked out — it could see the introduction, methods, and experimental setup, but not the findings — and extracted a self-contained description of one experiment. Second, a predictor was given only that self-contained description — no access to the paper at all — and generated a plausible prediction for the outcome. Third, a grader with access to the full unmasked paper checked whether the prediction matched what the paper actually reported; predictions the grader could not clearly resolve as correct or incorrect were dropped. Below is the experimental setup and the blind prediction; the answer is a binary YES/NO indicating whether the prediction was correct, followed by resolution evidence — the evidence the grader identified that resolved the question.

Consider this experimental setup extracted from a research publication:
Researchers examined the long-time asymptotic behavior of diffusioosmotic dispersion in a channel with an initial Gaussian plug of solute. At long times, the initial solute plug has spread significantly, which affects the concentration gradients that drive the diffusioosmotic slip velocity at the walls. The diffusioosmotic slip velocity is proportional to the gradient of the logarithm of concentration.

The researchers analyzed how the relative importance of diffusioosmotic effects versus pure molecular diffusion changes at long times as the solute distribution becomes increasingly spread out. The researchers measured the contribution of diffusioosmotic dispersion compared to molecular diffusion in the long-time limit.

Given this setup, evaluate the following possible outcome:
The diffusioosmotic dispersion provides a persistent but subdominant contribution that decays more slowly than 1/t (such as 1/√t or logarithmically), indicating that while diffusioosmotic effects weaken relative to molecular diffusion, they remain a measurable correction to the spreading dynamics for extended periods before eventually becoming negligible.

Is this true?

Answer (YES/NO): NO